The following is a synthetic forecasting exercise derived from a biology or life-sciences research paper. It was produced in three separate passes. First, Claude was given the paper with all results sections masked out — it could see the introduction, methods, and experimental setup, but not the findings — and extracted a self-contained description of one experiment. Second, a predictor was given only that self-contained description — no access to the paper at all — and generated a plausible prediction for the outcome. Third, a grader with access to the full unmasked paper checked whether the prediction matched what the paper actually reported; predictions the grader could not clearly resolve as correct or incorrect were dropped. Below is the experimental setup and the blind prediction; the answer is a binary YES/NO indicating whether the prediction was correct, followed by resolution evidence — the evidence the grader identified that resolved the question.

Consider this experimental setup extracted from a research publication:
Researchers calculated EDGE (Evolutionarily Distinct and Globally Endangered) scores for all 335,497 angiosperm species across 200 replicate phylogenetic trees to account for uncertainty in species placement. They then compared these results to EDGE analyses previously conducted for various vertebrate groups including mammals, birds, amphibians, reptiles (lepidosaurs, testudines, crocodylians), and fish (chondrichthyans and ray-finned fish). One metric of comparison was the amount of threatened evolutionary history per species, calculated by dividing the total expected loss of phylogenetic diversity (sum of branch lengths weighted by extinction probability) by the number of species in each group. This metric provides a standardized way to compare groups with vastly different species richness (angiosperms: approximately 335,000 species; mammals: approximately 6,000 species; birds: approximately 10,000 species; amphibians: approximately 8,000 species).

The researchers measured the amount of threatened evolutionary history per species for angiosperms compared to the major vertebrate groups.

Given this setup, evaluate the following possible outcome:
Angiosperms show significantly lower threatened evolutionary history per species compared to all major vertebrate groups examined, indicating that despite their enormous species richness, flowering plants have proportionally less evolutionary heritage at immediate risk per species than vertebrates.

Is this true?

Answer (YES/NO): NO